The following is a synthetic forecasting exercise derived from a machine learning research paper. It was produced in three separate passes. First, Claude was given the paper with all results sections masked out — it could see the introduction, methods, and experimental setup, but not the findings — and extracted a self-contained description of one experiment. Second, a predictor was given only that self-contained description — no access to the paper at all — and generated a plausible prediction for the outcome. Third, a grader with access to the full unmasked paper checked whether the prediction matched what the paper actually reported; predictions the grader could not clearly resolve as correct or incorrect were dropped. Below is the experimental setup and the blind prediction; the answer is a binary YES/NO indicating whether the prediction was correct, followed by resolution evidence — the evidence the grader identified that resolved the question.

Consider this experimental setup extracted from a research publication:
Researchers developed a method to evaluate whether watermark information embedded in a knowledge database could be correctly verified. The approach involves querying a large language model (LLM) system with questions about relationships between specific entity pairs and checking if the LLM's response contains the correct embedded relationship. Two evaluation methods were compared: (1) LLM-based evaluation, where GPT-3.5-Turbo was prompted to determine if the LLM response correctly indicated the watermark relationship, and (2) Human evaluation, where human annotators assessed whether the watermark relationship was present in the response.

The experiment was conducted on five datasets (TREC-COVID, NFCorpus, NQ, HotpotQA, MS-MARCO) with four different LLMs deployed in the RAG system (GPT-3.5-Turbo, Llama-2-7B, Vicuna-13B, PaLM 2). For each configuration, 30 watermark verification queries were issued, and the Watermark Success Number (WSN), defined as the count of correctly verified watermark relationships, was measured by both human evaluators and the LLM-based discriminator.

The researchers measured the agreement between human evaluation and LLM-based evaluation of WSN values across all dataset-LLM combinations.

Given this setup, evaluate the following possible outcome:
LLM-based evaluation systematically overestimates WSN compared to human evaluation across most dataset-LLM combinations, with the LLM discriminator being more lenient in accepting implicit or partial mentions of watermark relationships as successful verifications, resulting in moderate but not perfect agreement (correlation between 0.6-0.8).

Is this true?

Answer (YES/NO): NO